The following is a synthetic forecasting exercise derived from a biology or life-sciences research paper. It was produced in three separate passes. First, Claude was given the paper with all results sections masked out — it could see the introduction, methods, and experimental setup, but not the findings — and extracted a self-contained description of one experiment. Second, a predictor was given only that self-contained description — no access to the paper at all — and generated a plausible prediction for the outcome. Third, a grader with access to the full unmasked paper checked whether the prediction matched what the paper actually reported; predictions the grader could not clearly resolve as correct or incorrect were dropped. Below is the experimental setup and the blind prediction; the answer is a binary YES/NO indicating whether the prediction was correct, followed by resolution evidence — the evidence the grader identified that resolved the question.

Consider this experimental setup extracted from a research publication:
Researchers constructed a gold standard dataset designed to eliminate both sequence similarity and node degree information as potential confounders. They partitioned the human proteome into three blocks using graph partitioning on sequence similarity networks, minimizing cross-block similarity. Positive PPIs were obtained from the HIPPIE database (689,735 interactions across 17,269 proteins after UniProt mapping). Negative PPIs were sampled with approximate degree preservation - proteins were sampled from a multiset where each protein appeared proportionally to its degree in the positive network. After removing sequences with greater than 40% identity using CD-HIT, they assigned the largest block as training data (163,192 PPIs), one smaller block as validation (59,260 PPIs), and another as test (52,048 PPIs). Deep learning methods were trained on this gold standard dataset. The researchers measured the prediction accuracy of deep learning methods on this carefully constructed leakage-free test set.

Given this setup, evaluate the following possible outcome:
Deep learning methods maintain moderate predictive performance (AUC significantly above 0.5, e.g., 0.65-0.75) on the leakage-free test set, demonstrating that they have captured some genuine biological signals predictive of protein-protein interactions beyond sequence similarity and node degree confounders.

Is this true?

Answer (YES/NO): NO